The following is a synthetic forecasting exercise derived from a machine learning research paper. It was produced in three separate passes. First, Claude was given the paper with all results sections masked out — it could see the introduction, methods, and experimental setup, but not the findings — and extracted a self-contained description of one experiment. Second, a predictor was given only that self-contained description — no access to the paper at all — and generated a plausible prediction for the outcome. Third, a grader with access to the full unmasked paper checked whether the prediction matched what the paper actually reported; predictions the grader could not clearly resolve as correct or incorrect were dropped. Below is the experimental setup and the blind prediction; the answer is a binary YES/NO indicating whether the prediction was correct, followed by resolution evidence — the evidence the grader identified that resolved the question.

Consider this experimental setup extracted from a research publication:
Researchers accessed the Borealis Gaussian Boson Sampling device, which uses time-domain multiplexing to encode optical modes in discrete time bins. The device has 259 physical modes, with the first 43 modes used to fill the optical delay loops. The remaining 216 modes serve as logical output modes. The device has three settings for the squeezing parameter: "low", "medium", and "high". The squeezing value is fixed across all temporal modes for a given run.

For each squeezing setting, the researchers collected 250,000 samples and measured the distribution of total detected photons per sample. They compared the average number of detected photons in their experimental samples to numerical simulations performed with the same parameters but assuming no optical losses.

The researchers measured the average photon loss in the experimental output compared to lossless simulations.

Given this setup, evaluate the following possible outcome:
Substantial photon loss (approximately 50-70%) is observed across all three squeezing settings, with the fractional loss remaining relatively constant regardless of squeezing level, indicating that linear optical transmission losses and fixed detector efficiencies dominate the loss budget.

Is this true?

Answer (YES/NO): NO